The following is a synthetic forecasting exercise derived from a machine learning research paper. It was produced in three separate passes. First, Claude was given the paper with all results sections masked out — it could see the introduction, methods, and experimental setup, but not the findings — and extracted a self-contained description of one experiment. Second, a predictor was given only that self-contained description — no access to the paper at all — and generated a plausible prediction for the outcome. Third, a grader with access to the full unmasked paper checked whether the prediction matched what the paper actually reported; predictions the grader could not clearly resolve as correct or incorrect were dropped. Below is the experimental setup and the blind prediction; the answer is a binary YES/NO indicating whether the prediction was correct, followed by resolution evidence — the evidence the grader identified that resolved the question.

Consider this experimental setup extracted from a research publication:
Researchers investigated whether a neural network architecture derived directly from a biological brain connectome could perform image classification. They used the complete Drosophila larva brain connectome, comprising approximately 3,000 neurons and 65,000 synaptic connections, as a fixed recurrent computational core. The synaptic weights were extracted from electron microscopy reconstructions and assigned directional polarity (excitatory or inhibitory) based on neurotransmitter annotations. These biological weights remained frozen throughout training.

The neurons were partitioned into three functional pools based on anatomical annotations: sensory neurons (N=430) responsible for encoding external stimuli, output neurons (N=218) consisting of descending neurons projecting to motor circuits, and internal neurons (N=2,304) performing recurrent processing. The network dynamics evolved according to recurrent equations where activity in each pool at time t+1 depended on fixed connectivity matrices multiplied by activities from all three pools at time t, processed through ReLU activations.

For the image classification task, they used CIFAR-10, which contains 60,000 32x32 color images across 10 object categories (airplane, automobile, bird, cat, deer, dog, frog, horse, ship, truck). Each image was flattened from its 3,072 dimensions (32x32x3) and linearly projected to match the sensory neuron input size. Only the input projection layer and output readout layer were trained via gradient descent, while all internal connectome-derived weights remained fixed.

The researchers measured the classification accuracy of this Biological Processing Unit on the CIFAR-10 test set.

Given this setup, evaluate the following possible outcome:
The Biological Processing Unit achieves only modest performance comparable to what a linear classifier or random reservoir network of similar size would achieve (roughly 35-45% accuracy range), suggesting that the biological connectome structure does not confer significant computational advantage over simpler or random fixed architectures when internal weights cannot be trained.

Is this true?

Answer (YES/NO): NO